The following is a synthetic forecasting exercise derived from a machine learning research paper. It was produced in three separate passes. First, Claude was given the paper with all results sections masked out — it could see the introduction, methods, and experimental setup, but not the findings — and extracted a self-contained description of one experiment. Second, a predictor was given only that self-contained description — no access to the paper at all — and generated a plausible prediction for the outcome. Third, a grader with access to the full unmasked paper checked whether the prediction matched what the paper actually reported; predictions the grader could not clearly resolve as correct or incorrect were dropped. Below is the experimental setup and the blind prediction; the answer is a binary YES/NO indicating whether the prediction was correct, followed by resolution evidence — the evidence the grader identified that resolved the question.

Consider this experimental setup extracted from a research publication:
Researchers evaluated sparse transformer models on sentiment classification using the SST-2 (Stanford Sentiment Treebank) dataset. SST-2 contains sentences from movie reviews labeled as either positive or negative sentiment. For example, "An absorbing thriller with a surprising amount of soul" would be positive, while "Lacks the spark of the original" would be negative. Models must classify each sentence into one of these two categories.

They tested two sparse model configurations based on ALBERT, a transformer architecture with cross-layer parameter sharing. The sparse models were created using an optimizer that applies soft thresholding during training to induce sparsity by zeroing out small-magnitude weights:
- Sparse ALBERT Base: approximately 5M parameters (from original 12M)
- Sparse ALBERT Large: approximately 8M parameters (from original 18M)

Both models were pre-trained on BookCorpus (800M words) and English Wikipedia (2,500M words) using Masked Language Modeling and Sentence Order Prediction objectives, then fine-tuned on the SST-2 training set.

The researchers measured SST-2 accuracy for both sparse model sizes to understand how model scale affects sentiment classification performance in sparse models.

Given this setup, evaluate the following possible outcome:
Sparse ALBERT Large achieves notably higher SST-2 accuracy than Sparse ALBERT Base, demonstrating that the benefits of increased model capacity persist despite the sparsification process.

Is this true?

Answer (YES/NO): NO